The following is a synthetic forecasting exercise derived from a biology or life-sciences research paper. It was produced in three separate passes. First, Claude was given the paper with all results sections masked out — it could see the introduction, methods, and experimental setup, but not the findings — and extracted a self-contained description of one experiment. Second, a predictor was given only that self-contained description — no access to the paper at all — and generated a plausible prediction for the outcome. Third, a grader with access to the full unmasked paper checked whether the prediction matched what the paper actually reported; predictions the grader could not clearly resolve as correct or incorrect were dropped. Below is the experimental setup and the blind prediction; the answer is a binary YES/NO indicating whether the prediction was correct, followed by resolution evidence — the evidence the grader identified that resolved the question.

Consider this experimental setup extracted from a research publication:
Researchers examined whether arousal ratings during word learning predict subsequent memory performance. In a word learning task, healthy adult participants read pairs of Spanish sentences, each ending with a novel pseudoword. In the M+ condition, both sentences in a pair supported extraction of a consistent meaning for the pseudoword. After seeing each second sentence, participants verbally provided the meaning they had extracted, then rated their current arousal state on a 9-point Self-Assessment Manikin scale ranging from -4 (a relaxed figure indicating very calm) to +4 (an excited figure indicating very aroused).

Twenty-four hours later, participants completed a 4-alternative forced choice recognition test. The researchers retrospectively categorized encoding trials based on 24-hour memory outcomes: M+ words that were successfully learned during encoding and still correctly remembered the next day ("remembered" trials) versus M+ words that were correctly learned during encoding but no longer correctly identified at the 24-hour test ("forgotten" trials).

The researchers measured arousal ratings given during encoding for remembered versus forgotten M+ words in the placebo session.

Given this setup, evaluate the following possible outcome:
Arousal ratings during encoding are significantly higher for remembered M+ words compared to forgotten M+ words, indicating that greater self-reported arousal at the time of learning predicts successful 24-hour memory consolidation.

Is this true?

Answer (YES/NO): NO